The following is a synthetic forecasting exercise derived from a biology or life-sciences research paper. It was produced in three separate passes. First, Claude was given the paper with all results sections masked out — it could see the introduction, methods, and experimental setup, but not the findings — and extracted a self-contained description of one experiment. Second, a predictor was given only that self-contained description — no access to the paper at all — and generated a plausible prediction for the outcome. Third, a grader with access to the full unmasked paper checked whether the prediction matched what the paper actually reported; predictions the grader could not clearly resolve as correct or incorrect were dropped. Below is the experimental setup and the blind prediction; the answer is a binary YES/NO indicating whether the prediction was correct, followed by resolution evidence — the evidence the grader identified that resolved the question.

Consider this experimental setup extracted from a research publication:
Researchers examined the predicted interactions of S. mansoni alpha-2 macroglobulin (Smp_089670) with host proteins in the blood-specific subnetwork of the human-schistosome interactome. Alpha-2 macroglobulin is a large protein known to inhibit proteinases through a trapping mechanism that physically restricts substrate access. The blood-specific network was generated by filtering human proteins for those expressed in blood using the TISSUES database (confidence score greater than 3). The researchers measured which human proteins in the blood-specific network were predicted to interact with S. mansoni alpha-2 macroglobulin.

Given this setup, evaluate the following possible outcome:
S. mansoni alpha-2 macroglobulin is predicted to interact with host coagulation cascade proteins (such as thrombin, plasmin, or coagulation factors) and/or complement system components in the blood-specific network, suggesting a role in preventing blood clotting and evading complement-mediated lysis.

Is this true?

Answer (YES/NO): YES